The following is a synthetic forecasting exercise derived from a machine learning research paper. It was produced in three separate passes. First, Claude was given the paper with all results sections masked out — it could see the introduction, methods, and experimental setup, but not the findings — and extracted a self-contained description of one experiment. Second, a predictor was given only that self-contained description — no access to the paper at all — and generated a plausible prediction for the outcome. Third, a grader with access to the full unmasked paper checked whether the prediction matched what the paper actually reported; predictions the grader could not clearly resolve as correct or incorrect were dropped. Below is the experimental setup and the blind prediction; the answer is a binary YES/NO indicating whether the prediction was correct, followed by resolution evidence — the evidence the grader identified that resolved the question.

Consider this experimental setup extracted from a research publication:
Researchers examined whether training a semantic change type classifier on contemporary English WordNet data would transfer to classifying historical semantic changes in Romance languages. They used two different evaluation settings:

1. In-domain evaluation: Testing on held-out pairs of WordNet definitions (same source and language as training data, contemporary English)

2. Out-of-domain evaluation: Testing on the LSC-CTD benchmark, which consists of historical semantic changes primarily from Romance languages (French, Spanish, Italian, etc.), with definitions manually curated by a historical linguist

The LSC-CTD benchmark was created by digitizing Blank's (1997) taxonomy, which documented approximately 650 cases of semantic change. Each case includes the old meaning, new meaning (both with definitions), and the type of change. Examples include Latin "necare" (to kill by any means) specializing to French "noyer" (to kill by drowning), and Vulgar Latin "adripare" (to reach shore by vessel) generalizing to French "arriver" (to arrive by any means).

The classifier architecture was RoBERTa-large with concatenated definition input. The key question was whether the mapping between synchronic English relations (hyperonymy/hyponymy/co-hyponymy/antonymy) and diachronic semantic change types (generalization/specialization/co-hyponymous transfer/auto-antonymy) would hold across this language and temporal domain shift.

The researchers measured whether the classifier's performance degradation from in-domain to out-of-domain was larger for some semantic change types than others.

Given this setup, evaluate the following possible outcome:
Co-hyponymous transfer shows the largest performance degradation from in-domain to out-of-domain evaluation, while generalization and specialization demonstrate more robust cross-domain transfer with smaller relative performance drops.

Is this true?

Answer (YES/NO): NO